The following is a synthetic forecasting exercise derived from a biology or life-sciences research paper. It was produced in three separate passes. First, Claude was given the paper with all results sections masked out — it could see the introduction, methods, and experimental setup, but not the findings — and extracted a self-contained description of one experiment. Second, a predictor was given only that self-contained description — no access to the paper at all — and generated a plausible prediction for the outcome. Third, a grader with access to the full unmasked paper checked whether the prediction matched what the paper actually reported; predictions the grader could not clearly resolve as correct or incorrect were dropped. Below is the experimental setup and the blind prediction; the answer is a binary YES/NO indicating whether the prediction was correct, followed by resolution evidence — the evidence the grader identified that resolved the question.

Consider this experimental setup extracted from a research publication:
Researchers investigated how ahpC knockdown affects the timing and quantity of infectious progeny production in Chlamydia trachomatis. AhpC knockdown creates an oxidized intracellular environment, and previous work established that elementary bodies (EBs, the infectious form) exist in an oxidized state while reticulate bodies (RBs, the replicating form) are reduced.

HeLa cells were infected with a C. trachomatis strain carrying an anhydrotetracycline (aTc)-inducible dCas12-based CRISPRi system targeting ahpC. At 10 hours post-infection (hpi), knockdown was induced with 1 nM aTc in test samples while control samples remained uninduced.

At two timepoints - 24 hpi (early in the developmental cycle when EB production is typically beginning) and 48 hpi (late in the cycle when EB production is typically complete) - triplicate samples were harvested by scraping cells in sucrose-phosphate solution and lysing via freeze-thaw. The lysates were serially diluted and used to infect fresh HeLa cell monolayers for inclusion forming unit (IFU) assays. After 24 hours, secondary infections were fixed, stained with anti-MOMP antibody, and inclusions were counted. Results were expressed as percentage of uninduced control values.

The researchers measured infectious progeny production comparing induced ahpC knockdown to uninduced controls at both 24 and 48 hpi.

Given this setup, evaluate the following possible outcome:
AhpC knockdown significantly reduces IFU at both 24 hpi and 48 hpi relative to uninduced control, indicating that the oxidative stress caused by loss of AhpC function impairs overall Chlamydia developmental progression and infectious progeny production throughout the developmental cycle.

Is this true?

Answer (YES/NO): YES